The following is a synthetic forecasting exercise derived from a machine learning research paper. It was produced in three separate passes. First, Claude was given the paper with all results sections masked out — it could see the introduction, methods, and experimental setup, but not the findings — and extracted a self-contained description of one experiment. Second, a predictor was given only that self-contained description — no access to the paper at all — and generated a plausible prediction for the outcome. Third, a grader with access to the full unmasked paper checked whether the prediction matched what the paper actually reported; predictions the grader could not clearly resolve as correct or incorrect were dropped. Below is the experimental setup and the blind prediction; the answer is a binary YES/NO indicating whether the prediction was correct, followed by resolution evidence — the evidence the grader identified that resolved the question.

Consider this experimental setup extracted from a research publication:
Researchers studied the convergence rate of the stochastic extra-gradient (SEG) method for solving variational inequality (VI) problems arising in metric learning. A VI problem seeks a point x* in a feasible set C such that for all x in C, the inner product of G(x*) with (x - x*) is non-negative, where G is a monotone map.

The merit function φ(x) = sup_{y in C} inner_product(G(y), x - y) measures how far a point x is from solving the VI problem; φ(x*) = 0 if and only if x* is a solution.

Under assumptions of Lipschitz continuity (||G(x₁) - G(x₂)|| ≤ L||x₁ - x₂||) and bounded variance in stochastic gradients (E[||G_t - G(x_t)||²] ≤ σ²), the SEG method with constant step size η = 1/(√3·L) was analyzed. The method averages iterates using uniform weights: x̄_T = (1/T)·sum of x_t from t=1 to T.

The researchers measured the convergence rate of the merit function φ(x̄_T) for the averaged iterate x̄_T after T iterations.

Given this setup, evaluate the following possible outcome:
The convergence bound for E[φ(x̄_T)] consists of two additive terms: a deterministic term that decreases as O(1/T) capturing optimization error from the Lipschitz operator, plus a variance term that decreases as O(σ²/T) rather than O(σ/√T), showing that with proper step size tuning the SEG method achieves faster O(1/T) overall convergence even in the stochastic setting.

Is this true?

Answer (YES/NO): NO